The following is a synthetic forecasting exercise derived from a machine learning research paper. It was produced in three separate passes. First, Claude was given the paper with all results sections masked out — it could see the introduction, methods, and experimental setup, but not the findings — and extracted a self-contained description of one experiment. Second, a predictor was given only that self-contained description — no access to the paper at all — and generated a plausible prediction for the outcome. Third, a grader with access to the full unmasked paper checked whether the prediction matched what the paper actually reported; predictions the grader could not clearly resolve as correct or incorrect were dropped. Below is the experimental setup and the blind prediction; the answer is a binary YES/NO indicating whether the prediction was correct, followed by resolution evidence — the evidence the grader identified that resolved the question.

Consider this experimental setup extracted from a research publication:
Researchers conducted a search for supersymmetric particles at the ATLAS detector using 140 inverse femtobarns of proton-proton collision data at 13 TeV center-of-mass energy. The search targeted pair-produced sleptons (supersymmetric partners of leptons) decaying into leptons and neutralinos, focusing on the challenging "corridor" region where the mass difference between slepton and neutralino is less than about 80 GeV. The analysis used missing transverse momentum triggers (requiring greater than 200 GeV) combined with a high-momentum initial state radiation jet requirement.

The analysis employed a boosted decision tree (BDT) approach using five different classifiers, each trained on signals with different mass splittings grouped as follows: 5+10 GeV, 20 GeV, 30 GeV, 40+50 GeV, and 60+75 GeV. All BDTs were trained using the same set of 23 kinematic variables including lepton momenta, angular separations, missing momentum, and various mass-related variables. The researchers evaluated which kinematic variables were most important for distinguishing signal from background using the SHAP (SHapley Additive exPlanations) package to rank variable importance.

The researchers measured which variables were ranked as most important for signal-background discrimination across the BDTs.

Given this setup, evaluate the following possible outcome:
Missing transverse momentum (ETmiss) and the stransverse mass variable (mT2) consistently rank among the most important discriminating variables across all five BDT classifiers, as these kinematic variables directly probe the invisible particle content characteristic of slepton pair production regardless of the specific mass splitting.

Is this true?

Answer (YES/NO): NO